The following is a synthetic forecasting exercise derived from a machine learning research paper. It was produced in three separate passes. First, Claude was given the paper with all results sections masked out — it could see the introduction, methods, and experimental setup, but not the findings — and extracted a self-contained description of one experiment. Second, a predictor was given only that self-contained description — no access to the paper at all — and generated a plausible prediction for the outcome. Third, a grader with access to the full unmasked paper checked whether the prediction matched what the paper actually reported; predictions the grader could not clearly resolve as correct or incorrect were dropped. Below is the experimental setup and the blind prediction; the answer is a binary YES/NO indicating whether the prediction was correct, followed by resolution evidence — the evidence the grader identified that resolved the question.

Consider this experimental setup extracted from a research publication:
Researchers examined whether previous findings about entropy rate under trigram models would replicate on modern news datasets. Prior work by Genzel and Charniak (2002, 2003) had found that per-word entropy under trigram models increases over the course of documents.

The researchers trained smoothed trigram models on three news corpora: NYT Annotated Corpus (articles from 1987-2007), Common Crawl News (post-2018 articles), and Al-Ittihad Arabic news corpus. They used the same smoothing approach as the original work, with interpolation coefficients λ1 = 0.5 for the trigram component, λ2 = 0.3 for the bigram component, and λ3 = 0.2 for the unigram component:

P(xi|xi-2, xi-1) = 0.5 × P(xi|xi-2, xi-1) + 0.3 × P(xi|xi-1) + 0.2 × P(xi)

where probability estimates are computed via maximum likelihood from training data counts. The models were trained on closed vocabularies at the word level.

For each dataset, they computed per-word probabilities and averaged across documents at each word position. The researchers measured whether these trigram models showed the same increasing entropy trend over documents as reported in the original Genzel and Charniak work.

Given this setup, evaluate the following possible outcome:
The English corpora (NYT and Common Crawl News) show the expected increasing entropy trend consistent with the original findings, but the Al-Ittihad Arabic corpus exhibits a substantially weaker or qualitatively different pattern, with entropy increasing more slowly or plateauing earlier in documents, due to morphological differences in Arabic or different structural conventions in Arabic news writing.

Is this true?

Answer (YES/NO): NO